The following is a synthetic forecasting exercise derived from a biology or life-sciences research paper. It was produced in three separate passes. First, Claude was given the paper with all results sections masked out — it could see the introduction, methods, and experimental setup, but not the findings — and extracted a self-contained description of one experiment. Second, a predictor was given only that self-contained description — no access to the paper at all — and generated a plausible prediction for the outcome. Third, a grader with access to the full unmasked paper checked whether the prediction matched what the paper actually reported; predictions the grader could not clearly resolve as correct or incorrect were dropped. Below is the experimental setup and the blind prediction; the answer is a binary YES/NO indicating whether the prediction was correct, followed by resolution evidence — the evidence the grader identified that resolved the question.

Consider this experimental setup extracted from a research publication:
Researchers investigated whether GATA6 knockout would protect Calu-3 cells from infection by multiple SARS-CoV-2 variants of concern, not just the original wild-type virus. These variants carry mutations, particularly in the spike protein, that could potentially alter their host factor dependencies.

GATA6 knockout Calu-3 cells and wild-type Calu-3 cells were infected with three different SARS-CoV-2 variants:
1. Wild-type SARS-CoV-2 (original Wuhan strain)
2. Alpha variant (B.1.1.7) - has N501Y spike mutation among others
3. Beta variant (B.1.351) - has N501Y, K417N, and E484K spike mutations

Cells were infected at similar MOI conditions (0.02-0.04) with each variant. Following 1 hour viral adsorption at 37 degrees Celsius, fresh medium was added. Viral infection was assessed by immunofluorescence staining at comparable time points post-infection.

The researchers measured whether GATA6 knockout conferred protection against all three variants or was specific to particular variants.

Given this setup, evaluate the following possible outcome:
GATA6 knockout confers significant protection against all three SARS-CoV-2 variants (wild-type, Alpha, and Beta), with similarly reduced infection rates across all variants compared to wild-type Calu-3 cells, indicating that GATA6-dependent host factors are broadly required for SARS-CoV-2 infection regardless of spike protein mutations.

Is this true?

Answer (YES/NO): YES